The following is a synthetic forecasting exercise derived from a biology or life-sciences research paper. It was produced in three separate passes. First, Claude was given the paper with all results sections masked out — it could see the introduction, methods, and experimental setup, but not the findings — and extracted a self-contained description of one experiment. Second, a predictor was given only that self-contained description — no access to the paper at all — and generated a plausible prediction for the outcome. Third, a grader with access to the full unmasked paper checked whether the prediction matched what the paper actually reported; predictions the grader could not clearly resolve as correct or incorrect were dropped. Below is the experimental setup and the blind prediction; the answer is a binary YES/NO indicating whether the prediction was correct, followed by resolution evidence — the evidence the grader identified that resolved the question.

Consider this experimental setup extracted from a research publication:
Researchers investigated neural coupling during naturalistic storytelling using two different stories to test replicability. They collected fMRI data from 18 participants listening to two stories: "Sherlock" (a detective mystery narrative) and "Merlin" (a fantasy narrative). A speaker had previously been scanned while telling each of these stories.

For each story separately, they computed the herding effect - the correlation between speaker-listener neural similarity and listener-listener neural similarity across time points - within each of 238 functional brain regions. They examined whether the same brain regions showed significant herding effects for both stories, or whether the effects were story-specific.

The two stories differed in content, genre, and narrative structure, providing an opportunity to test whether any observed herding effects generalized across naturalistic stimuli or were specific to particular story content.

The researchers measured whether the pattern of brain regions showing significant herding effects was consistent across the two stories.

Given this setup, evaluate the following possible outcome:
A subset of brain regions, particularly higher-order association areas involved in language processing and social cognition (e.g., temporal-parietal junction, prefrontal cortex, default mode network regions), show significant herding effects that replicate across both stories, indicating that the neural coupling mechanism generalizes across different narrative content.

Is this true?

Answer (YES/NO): YES